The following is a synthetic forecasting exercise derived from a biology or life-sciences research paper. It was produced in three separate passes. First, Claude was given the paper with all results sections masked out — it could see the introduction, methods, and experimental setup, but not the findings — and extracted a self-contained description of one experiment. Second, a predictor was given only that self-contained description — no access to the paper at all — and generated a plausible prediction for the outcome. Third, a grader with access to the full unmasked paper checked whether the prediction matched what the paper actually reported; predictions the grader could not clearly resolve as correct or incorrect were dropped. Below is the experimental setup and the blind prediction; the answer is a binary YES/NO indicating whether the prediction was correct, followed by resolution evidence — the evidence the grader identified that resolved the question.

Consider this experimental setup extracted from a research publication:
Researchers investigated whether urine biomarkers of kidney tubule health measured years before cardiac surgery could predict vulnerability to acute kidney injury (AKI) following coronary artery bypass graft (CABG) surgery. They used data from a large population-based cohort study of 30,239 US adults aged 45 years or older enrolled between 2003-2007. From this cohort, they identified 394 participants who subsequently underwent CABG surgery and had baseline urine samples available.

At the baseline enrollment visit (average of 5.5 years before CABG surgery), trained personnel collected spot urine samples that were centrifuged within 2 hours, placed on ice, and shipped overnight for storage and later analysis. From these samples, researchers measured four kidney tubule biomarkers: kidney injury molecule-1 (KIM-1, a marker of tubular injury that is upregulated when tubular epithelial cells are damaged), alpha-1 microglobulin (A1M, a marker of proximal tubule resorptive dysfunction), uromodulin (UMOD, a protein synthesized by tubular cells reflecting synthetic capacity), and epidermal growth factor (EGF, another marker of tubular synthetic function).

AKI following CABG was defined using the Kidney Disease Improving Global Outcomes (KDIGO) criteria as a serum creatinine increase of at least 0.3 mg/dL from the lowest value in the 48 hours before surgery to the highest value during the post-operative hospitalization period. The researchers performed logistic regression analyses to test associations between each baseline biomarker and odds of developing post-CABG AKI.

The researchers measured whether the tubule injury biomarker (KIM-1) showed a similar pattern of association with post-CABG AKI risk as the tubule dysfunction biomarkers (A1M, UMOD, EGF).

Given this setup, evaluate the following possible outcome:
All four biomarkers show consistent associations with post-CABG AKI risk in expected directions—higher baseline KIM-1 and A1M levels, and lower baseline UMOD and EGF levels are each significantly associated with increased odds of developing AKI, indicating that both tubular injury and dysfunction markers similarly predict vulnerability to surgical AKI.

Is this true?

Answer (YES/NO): NO